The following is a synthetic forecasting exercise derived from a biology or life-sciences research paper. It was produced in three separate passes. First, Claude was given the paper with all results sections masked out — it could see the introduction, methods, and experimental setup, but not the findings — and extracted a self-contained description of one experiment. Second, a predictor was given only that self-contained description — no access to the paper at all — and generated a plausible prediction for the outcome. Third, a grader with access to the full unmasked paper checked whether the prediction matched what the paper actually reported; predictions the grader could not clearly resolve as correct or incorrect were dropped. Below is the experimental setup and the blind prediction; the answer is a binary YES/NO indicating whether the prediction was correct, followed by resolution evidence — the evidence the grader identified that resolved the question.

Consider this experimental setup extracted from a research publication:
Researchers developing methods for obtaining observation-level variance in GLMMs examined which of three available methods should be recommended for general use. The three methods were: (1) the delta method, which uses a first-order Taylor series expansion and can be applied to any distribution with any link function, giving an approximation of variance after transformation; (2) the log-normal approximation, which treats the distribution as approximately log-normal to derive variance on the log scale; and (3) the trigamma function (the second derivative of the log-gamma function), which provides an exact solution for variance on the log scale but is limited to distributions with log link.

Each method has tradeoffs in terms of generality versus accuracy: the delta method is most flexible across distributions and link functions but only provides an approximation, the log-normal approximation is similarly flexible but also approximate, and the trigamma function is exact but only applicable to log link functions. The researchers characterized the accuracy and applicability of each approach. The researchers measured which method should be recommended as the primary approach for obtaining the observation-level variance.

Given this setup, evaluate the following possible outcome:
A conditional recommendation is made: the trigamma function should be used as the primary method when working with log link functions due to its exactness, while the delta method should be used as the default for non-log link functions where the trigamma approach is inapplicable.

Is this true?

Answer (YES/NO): YES